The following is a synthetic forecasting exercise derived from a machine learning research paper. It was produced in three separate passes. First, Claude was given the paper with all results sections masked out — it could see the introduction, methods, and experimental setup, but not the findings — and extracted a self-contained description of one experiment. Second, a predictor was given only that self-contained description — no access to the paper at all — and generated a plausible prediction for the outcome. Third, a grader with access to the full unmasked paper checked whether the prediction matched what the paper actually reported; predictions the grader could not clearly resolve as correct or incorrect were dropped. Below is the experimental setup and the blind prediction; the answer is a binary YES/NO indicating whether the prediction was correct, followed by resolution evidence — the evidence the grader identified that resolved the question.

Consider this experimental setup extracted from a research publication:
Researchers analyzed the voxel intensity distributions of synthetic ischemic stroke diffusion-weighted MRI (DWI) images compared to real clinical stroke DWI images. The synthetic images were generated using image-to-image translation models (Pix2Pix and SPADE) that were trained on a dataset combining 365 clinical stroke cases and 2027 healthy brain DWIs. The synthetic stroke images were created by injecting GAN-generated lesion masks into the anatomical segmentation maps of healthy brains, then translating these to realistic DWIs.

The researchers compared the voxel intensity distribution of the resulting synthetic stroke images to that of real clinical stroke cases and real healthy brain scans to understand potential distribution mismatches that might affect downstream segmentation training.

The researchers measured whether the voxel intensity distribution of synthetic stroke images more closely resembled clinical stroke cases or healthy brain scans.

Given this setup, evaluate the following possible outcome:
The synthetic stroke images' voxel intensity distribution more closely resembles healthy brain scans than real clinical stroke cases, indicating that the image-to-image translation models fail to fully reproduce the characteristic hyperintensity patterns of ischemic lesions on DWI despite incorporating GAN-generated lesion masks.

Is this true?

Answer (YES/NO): YES